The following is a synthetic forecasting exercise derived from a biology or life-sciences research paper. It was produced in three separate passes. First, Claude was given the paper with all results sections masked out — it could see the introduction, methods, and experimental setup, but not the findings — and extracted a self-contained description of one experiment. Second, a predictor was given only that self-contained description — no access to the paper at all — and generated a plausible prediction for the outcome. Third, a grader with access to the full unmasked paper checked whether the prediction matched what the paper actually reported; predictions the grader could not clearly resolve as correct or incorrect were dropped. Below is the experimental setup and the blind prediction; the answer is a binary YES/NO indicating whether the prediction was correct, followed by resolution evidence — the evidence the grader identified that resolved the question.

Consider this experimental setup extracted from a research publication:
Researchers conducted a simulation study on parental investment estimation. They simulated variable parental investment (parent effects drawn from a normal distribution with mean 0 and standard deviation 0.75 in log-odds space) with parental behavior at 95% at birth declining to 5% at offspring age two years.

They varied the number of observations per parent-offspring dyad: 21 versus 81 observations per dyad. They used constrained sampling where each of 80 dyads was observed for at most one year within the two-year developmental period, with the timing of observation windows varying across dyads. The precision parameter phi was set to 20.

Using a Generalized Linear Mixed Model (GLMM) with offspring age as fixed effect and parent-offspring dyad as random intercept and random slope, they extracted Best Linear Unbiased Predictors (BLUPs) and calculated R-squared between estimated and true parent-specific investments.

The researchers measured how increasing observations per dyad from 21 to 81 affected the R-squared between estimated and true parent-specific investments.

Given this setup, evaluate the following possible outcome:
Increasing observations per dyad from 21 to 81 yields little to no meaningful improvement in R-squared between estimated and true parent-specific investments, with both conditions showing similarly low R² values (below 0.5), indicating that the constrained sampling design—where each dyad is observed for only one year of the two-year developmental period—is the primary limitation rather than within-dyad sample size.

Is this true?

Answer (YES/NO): NO